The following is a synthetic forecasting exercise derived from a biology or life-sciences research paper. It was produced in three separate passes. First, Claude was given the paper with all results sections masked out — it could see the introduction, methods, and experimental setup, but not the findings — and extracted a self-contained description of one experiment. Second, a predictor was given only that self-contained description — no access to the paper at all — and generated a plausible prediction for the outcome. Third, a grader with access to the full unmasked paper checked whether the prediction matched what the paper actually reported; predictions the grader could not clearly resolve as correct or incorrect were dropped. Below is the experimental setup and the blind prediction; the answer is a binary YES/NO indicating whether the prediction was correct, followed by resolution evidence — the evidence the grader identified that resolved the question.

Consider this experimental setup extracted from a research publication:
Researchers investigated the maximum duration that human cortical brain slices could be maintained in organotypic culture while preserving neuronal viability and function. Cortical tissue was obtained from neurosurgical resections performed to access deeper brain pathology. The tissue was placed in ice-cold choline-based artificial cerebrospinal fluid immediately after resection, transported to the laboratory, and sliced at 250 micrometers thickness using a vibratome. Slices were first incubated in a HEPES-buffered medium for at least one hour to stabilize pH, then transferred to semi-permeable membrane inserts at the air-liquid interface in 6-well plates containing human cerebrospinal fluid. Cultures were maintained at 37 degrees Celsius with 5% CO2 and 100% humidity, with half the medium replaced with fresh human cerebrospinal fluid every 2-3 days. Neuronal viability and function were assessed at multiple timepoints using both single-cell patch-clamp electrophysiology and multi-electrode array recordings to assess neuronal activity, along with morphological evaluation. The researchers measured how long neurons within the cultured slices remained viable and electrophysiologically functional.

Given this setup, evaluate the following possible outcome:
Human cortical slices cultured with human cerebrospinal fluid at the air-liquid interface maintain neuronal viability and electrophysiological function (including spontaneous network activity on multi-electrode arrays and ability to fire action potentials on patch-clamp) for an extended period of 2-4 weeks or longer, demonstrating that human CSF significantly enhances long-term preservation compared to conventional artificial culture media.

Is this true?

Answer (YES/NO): YES